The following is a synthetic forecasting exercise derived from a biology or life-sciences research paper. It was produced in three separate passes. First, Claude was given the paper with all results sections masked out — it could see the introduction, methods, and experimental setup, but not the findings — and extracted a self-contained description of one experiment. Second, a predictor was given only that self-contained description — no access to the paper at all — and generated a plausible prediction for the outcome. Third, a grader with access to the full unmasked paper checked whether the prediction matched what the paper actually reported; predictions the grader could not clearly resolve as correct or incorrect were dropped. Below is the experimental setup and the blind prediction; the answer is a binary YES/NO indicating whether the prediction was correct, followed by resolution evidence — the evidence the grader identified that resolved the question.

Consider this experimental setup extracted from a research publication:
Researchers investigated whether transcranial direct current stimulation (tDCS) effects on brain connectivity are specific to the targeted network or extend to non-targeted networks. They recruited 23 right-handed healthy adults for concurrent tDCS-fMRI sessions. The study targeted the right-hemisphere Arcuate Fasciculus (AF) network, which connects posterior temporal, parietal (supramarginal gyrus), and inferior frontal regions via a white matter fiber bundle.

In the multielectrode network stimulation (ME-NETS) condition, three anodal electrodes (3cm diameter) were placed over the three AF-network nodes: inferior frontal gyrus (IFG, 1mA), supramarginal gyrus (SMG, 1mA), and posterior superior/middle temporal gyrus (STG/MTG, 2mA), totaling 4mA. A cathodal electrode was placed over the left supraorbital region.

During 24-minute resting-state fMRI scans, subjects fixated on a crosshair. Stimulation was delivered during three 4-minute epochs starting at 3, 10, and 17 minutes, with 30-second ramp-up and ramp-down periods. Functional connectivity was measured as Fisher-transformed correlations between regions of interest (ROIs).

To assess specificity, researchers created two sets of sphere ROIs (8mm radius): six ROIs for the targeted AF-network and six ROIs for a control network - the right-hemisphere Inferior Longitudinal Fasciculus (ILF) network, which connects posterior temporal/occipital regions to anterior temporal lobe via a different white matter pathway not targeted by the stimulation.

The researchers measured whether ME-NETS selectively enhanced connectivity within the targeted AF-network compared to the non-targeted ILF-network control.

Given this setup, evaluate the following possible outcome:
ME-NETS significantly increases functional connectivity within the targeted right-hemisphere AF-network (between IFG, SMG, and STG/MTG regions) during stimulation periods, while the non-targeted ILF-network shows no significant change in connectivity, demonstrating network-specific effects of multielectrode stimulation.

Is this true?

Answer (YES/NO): YES